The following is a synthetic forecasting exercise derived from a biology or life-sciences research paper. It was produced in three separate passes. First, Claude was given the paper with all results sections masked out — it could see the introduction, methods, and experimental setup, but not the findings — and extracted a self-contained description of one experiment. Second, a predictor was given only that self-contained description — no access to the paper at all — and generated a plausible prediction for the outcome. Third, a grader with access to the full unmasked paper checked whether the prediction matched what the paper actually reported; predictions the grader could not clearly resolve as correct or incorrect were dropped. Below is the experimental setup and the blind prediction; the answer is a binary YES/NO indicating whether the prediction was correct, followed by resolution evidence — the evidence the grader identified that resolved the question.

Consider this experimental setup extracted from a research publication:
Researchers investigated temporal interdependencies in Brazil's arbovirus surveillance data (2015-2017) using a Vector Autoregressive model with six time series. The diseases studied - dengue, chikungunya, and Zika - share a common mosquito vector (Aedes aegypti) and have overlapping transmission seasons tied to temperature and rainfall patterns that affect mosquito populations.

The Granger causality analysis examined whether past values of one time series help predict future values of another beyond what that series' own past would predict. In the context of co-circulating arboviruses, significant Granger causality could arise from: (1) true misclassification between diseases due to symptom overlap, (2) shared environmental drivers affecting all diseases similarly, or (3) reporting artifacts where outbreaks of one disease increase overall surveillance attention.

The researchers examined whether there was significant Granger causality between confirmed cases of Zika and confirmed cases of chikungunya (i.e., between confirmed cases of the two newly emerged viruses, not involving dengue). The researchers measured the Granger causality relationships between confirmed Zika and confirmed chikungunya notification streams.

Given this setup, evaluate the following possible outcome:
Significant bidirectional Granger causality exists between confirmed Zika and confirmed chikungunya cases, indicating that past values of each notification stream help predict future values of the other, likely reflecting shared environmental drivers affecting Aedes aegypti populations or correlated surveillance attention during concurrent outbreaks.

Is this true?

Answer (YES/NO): NO